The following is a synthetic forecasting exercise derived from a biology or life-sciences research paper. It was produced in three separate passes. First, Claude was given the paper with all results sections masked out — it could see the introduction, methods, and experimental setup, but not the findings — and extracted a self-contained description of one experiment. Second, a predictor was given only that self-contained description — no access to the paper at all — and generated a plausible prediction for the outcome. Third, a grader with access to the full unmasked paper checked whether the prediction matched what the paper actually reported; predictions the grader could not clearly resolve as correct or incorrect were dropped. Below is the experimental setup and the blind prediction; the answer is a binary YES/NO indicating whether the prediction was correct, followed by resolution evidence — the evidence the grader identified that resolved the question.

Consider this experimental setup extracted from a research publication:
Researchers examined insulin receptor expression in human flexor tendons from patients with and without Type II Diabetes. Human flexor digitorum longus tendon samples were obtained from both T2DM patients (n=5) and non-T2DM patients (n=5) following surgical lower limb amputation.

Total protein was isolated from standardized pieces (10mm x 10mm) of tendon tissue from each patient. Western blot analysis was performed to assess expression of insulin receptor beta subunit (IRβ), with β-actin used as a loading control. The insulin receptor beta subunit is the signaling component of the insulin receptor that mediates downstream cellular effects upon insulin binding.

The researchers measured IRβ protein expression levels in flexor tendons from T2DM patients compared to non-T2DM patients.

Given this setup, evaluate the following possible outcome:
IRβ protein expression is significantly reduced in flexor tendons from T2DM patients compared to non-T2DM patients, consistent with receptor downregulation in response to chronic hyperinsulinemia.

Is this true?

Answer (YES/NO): NO